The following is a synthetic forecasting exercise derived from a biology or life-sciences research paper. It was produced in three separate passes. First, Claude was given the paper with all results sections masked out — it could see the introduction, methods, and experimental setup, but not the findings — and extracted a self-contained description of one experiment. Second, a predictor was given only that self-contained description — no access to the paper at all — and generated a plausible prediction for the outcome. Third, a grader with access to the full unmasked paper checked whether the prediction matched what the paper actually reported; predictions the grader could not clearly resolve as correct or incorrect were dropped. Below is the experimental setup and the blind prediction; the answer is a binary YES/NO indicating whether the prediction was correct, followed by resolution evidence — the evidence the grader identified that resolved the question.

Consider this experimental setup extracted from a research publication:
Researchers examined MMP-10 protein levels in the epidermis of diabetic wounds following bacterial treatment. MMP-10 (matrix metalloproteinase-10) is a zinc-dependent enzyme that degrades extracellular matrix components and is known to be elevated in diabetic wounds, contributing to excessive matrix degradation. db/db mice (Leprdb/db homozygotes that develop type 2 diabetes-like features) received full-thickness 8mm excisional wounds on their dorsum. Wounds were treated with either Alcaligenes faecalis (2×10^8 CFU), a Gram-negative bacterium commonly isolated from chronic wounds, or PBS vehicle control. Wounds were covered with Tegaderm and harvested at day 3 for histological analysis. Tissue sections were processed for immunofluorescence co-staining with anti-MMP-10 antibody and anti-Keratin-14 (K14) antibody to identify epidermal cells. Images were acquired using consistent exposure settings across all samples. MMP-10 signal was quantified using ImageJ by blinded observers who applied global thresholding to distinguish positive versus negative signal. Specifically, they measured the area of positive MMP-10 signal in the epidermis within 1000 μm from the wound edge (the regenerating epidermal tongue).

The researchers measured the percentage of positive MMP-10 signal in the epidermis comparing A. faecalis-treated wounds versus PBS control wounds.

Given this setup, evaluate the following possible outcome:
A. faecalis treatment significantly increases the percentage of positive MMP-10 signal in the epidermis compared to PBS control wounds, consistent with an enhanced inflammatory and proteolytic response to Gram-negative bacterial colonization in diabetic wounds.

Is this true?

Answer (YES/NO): NO